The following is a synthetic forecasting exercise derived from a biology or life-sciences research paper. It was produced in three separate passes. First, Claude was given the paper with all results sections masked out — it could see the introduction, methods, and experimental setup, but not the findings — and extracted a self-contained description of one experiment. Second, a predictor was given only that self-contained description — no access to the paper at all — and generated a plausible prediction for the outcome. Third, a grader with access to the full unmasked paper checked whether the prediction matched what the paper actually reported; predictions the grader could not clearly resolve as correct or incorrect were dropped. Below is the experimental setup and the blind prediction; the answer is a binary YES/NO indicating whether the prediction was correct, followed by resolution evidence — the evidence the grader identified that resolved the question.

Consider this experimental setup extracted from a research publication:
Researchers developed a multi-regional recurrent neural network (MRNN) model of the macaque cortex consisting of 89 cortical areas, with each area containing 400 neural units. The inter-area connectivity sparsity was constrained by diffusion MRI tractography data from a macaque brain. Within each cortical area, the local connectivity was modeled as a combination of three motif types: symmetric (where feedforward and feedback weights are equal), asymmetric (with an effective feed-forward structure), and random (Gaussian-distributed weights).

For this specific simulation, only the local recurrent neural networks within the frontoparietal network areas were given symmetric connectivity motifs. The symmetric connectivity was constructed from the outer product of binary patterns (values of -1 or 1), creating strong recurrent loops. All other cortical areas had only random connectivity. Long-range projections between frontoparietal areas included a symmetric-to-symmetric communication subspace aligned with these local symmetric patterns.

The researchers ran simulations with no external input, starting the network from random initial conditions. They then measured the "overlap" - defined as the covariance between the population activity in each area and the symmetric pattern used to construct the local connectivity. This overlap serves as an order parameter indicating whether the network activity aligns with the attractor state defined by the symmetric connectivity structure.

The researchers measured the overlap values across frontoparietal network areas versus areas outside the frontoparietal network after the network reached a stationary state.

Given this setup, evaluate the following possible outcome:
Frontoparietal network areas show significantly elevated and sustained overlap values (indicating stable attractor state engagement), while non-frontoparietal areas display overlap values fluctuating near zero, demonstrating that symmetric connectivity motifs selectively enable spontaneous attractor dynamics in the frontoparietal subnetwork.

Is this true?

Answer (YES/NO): YES